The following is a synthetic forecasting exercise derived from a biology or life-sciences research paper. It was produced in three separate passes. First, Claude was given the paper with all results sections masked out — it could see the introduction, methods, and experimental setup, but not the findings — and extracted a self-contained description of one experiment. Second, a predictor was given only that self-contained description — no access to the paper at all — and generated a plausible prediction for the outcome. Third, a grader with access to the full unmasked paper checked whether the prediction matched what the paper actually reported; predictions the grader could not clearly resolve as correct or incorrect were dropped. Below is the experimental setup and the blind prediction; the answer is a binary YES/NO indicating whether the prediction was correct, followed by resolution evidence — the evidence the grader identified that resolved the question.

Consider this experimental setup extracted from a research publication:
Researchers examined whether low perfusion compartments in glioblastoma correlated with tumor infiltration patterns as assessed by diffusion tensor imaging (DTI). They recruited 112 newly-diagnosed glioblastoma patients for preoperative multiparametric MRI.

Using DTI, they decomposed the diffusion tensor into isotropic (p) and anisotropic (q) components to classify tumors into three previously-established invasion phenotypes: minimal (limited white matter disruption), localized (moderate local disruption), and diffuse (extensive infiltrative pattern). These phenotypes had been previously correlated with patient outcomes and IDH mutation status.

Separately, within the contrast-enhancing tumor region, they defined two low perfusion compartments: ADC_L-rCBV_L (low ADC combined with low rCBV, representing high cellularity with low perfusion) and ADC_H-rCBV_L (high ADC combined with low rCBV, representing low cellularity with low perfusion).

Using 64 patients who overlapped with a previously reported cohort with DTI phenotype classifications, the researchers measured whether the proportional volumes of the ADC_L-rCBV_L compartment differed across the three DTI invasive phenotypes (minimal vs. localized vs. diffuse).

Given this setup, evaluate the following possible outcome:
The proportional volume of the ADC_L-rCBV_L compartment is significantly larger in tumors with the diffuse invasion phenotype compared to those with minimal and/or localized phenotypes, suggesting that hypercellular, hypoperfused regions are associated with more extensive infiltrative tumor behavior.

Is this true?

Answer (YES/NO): NO